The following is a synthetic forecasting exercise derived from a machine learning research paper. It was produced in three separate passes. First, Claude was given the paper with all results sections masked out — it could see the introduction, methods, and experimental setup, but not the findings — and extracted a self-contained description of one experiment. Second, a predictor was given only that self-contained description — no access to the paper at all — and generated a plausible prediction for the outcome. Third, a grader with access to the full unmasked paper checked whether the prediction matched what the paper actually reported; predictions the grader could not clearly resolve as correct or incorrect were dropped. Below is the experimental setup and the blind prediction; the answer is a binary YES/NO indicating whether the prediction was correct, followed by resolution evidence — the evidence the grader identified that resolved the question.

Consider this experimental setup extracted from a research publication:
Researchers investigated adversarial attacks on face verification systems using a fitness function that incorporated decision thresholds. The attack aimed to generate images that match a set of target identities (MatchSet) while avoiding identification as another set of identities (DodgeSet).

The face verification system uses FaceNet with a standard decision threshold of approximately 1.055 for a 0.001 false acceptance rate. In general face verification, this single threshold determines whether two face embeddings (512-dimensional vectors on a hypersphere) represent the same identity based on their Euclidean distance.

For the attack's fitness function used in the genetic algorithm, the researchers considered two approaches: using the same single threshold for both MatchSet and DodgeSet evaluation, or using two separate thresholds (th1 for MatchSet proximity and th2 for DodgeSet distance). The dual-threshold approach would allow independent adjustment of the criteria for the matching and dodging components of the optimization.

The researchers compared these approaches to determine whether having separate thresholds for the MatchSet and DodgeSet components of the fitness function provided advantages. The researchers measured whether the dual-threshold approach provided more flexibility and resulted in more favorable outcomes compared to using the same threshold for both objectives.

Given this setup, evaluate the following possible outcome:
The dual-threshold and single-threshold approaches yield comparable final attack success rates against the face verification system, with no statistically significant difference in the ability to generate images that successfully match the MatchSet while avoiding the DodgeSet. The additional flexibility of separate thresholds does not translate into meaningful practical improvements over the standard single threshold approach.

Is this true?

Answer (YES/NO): NO